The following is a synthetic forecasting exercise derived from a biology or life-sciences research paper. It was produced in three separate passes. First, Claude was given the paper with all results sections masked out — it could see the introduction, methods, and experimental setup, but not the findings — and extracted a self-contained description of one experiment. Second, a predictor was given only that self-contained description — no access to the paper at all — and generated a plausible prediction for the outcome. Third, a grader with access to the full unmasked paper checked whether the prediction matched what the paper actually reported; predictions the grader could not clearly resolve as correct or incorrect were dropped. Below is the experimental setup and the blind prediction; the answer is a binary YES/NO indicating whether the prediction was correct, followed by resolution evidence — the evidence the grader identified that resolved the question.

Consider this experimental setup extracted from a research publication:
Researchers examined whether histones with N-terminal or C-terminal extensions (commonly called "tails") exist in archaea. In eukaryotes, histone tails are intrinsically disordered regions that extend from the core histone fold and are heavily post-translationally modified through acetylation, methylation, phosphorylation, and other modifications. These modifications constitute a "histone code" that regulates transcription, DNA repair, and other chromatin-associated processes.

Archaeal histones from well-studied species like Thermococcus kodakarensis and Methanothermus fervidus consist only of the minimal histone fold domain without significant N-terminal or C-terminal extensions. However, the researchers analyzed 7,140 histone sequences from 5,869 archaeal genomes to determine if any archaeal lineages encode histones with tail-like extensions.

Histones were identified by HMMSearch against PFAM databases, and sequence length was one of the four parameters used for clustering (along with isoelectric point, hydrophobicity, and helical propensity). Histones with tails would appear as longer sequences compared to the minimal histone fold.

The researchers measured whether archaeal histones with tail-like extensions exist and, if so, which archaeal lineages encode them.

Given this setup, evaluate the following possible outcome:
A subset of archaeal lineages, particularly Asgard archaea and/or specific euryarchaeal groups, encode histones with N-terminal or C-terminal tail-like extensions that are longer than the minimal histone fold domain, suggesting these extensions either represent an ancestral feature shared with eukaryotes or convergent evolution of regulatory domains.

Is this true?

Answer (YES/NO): YES